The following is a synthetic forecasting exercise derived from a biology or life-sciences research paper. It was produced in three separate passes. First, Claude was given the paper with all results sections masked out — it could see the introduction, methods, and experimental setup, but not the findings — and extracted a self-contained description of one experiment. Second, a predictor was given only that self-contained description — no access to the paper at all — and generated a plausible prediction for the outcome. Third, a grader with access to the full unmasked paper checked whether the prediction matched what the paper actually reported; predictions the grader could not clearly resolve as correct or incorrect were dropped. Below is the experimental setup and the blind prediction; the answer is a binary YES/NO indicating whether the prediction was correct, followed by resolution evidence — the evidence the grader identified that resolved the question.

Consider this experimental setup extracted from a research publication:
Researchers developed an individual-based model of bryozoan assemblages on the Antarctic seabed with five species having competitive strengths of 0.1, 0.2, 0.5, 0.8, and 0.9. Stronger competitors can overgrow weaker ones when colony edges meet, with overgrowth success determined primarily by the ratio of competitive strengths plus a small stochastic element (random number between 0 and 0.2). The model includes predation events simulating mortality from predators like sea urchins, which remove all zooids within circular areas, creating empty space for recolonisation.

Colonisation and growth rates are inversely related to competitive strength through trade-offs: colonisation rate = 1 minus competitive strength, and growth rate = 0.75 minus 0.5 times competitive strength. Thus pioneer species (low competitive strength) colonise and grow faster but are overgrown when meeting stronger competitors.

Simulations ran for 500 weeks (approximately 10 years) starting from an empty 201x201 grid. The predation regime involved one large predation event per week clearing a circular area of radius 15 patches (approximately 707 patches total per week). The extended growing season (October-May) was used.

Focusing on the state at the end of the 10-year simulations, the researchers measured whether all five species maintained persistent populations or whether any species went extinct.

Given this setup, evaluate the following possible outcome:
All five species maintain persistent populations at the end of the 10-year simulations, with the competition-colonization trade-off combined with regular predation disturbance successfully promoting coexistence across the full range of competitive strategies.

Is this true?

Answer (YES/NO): YES